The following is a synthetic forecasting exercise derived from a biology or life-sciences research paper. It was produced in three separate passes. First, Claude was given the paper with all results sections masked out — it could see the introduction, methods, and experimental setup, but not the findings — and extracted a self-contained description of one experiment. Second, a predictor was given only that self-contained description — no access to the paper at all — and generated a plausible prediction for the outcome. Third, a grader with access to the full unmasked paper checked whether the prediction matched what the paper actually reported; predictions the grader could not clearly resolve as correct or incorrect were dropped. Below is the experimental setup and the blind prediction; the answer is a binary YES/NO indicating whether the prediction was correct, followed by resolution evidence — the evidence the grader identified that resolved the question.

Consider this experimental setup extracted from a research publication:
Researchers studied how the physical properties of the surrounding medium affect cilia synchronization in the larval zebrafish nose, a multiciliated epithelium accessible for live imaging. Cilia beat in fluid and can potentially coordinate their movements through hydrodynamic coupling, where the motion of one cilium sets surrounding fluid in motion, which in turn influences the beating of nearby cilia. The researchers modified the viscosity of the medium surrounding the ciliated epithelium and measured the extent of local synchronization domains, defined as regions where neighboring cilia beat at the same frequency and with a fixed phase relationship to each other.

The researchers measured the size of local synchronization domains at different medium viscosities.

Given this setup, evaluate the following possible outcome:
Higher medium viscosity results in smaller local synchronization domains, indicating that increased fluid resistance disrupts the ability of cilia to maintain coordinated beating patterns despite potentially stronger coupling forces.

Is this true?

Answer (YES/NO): NO